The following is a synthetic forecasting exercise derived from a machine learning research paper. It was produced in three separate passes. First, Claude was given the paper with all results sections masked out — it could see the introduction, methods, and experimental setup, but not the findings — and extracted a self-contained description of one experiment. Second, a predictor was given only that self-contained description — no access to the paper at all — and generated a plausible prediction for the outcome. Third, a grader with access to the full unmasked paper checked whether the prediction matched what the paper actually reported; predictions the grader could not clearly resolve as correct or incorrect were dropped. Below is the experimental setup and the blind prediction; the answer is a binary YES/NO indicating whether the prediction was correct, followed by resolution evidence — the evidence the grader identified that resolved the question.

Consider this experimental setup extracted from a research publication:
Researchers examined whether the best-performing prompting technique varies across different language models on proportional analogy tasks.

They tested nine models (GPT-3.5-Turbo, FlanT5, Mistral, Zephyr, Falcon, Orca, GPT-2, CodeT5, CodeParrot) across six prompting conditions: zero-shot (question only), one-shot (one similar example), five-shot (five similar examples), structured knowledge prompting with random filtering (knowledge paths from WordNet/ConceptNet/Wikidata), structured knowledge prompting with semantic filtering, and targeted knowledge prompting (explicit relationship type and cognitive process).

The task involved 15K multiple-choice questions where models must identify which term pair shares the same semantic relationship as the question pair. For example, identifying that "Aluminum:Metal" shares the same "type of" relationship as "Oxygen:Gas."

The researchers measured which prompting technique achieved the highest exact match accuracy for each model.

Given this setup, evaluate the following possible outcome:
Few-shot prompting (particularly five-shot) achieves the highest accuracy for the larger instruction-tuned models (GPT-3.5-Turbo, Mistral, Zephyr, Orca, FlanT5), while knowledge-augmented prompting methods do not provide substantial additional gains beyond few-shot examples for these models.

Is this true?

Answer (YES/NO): NO